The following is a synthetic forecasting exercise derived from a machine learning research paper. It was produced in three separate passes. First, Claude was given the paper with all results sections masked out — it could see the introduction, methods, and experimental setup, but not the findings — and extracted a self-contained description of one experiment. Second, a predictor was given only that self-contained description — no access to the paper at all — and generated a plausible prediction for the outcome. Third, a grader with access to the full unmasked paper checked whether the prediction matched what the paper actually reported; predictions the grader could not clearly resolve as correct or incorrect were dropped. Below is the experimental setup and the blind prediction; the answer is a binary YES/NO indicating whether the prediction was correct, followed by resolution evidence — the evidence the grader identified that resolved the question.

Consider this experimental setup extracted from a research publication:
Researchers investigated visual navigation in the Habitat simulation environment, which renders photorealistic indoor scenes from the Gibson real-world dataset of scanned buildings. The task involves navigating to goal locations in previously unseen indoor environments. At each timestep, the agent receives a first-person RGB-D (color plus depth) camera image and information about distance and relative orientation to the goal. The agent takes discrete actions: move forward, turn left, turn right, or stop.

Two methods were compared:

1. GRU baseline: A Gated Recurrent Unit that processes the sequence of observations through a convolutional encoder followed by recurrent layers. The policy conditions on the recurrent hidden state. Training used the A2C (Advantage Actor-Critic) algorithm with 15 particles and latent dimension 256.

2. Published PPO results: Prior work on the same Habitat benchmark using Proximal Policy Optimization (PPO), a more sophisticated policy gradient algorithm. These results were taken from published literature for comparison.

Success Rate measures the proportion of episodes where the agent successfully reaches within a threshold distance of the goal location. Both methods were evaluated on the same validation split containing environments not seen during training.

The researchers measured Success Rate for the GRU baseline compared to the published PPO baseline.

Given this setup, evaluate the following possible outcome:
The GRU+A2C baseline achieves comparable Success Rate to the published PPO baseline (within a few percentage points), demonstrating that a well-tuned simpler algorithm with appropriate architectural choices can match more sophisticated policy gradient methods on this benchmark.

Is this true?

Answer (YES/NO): NO